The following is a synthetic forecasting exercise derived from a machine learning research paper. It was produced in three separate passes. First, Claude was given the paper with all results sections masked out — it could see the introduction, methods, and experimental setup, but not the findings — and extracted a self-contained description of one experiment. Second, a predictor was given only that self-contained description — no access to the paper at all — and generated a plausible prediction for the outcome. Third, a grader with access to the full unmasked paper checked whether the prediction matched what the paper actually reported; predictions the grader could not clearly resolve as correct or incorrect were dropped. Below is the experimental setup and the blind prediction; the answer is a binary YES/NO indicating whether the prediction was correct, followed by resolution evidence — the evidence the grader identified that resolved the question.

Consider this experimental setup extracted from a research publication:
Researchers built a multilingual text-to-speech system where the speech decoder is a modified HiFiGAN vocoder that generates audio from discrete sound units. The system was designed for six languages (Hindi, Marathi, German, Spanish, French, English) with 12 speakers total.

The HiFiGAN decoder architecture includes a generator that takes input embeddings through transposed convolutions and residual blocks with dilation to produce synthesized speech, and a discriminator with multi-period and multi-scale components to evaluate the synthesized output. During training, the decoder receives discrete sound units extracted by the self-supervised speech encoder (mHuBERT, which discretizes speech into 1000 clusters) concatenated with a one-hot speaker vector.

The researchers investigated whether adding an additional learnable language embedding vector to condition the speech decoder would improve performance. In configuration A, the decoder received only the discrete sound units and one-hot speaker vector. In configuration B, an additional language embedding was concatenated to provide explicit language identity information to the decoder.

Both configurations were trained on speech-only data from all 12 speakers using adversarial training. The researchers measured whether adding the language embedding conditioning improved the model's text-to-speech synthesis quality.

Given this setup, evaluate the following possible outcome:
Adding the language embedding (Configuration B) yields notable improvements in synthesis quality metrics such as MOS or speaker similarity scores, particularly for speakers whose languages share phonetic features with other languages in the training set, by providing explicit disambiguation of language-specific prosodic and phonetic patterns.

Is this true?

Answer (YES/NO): NO